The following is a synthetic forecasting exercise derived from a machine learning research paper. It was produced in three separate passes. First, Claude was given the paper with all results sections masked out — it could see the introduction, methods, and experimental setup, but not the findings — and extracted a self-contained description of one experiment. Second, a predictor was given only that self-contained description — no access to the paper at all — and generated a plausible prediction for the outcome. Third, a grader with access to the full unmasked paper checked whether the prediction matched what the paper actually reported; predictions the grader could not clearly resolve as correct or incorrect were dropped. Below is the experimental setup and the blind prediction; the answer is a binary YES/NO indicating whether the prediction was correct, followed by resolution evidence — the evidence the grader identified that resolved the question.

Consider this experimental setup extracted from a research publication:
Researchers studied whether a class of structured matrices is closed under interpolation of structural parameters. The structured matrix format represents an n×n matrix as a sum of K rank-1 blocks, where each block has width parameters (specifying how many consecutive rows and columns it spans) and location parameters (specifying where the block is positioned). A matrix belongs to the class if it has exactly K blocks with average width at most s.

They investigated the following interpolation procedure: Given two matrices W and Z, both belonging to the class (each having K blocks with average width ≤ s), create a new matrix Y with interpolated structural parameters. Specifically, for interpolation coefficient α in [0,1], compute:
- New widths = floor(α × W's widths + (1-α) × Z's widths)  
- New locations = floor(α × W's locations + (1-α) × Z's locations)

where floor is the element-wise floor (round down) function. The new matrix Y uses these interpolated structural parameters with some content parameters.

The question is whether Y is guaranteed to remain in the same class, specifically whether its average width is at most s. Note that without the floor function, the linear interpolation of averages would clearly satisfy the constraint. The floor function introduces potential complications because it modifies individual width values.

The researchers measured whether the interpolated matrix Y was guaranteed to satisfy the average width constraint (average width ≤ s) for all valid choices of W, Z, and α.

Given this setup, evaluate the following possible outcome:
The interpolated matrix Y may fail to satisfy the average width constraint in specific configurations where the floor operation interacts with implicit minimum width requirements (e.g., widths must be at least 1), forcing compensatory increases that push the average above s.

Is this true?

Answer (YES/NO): NO